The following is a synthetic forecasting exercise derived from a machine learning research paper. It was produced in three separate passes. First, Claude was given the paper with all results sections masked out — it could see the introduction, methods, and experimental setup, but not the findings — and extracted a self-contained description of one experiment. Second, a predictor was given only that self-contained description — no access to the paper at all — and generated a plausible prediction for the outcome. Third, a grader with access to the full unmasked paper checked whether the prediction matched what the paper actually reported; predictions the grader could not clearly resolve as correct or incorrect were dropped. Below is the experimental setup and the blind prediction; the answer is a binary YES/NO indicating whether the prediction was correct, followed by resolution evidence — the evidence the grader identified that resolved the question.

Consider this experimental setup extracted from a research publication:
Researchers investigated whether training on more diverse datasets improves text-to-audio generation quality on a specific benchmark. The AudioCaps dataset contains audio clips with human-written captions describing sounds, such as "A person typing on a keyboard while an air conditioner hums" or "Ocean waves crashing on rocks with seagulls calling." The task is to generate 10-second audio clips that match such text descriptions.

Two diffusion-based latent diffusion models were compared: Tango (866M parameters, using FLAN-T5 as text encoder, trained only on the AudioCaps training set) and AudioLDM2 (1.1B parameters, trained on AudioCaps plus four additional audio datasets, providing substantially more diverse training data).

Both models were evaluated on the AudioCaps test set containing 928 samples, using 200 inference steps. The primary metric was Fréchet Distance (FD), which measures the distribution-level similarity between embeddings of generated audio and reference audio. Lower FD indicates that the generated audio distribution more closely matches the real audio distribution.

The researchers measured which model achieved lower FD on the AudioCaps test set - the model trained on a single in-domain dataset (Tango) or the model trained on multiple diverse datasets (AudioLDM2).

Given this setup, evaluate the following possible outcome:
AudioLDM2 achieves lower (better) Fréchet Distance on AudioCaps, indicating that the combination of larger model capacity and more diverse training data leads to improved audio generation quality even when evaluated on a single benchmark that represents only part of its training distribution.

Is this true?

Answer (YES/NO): NO